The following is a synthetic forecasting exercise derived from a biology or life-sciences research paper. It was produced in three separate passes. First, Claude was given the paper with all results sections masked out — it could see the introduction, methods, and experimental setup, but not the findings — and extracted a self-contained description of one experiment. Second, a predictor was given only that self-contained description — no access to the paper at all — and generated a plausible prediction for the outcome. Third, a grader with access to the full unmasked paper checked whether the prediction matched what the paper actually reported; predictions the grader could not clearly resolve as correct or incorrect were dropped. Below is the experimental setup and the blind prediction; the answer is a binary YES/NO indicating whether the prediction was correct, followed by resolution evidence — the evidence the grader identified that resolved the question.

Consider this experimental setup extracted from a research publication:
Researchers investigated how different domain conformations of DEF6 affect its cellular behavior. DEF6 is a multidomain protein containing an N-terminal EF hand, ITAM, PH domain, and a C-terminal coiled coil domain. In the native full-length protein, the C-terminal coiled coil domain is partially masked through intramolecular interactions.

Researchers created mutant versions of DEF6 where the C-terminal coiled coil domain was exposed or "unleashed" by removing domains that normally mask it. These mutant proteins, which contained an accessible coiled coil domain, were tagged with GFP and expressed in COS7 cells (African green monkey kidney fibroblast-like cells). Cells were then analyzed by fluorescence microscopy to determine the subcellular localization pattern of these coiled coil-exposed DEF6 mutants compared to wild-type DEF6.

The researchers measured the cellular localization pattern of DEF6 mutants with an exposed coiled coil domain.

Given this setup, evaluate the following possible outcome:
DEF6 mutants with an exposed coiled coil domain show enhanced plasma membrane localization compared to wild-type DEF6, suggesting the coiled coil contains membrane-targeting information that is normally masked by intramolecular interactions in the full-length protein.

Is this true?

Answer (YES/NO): NO